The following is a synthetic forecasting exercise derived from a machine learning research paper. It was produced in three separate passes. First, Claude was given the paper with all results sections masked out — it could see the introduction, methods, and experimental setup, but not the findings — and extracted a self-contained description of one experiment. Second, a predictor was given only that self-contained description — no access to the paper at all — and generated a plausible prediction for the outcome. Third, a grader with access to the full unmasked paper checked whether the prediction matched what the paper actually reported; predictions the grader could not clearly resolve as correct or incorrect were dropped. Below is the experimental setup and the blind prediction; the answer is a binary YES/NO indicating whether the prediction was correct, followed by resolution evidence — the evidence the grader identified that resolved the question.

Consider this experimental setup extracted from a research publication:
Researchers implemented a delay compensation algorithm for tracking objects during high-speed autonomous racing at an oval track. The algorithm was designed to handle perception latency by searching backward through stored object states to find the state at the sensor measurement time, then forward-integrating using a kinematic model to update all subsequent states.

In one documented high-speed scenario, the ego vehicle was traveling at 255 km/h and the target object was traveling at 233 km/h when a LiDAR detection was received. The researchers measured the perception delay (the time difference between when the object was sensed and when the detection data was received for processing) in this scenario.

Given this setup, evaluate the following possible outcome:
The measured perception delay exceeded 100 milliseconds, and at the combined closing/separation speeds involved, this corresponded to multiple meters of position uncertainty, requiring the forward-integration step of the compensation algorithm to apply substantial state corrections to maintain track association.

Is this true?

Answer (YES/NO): YES